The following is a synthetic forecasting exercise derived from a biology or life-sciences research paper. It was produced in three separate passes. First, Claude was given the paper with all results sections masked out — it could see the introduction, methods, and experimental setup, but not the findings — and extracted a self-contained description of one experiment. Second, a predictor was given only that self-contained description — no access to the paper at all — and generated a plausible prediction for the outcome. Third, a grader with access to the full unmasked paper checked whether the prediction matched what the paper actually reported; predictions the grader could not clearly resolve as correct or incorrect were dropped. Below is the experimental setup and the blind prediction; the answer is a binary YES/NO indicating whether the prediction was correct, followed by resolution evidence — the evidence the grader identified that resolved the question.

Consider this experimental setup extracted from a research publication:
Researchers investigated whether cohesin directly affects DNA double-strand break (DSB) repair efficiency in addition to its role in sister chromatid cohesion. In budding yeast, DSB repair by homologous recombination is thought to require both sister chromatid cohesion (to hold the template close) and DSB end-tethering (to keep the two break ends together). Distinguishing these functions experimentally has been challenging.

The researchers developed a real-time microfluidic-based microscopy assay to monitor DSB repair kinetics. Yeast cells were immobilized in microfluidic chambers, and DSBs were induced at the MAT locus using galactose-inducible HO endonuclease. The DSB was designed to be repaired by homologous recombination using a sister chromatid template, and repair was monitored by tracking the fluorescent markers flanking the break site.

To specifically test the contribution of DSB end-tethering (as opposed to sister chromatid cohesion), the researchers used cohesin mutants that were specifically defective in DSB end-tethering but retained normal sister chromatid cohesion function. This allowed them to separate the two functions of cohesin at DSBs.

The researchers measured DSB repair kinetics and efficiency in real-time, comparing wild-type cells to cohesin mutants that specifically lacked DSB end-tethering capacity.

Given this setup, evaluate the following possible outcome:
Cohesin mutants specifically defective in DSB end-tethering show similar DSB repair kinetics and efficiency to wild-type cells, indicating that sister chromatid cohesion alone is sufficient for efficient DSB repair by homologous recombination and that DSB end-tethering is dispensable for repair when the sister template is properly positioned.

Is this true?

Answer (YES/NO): NO